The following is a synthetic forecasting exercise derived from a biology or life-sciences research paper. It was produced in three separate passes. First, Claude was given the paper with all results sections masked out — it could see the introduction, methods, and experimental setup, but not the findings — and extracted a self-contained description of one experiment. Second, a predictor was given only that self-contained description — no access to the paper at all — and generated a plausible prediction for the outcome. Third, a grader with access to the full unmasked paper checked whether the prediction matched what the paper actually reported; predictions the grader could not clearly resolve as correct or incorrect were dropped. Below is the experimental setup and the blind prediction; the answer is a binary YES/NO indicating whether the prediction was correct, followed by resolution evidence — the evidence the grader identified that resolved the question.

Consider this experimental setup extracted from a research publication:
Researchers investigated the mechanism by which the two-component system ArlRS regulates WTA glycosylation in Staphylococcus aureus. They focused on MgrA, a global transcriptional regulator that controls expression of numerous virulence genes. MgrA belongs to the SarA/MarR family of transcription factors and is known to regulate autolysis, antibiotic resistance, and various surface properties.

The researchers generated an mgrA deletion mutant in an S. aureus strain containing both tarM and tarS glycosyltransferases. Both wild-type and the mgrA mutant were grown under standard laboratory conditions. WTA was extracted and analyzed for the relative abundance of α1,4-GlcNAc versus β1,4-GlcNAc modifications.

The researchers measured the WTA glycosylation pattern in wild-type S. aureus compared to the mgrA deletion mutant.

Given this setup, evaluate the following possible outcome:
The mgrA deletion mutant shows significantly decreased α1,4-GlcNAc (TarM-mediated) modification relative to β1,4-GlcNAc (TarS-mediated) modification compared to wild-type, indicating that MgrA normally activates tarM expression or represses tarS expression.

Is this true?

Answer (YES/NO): NO